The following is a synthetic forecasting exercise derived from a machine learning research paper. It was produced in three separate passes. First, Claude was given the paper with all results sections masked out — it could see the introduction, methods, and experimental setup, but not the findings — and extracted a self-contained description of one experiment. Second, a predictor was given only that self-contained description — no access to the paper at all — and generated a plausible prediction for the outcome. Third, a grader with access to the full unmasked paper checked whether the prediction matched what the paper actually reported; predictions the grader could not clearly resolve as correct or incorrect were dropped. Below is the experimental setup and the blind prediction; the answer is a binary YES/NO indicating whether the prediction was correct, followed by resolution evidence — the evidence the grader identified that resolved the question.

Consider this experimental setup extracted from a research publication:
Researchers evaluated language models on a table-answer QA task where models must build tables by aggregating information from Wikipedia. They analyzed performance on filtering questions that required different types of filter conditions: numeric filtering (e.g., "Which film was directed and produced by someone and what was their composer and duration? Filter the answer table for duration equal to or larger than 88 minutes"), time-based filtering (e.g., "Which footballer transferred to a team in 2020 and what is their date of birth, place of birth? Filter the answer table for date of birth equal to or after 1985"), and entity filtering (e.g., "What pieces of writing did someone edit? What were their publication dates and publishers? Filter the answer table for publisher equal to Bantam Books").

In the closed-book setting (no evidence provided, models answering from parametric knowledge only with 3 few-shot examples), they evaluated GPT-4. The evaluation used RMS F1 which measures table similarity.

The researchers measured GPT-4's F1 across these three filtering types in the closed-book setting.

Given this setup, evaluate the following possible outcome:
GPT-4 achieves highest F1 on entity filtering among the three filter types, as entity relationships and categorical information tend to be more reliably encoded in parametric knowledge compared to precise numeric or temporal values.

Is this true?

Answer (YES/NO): YES